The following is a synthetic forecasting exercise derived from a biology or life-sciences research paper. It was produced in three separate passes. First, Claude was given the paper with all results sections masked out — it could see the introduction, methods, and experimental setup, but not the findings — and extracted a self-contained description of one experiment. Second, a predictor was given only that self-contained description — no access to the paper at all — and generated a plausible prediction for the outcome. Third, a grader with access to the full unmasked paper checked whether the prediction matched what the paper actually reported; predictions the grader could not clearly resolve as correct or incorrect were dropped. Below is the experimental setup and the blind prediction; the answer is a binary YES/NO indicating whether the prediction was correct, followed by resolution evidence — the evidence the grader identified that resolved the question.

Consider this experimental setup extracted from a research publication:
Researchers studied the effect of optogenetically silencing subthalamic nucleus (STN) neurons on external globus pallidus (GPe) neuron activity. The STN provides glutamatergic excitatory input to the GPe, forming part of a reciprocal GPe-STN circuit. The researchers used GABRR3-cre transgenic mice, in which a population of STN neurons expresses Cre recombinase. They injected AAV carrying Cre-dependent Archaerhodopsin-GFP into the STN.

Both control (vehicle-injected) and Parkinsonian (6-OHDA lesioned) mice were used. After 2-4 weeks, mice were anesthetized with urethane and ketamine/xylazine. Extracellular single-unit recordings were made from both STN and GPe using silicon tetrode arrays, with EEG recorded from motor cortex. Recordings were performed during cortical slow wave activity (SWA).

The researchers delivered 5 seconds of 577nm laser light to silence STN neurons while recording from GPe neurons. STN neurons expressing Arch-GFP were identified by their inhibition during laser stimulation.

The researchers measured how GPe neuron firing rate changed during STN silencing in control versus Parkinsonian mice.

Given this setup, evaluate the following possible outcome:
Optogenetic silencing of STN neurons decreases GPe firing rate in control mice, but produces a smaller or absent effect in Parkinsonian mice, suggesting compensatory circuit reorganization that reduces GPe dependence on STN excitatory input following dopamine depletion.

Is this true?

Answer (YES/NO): YES